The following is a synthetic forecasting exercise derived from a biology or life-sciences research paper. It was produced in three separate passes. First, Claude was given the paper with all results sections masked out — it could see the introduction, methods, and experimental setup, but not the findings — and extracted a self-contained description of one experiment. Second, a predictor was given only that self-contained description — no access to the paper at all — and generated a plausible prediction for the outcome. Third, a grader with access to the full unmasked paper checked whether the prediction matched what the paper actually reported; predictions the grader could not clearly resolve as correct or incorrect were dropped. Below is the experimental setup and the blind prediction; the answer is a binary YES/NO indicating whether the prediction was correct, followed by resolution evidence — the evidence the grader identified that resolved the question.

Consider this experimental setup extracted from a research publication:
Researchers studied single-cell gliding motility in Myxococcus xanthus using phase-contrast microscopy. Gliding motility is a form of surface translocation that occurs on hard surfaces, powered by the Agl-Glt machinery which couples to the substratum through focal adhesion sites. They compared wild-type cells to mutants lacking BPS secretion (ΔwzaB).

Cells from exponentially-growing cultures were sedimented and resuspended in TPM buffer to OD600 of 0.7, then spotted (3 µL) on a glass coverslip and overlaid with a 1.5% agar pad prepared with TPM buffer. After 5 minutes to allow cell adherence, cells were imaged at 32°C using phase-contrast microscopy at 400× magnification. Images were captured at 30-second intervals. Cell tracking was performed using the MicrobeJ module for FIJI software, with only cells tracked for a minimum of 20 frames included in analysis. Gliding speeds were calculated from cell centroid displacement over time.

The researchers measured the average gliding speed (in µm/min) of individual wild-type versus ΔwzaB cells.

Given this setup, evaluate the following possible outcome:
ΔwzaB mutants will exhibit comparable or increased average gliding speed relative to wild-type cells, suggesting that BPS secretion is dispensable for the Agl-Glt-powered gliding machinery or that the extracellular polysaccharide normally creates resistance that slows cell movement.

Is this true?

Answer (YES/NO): YES